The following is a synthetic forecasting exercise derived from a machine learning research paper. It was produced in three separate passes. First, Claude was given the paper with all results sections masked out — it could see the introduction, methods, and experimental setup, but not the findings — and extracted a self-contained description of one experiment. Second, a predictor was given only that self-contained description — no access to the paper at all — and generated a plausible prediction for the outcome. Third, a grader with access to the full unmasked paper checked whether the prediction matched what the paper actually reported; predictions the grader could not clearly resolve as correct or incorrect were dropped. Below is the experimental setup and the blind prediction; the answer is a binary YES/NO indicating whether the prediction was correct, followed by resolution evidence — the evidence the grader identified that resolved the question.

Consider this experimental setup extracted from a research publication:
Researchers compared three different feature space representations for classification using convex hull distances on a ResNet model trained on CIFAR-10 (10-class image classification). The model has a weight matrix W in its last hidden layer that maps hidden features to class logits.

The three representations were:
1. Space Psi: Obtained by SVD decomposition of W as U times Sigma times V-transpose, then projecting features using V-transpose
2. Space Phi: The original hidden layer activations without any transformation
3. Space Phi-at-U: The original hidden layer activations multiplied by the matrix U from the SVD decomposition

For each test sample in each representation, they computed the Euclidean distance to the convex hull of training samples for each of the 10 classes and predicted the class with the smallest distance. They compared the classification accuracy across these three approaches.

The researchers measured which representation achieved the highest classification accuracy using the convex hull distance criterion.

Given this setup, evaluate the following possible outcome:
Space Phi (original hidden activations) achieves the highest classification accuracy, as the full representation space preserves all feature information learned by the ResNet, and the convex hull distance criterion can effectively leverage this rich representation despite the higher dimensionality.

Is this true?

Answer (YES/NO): NO